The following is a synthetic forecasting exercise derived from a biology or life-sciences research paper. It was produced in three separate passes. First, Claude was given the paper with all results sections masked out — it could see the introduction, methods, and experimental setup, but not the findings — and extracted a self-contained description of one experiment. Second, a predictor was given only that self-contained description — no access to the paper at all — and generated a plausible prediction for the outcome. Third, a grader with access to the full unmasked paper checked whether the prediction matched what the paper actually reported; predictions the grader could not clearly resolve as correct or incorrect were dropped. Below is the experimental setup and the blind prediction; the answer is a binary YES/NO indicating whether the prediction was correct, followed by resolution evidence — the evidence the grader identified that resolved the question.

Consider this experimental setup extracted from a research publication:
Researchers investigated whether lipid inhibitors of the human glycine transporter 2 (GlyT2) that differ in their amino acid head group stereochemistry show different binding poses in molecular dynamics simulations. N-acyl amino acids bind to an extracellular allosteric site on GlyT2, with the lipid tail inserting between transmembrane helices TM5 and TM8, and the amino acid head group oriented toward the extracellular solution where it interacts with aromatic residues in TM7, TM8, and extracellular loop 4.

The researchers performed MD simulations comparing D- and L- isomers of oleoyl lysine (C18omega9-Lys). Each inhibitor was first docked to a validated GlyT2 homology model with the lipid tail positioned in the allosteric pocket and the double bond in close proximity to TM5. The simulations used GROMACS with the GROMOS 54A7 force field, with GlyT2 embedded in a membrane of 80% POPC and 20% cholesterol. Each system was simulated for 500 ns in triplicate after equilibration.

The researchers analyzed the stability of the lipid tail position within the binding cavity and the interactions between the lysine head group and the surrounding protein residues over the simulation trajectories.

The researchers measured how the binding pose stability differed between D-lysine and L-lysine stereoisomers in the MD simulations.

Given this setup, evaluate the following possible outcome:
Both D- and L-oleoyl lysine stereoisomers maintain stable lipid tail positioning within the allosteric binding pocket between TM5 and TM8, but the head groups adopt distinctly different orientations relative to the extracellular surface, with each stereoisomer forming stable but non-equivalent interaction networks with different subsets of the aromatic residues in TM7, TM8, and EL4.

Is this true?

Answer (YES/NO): NO